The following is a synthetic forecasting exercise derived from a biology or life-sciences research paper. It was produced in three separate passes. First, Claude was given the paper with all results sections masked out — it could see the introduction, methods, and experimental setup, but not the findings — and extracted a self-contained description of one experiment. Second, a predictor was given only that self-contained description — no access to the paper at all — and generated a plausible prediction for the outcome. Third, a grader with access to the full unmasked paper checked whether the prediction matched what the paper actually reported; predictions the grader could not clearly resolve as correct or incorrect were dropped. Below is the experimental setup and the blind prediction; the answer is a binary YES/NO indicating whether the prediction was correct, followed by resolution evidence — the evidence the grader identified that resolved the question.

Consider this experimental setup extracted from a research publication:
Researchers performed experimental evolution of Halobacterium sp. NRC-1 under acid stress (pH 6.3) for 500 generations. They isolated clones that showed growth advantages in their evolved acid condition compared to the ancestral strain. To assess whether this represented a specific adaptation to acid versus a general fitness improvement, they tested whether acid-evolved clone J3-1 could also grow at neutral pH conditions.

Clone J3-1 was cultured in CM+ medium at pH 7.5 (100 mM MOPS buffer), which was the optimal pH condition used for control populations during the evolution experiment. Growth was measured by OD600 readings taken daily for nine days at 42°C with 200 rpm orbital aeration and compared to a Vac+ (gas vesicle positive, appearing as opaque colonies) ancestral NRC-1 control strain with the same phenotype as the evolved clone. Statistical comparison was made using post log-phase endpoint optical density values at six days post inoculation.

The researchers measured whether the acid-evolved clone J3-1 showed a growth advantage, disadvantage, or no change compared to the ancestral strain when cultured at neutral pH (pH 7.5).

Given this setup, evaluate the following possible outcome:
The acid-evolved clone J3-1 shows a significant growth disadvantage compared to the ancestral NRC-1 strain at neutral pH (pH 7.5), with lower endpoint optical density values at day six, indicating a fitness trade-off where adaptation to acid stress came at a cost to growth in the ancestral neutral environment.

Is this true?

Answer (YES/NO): NO